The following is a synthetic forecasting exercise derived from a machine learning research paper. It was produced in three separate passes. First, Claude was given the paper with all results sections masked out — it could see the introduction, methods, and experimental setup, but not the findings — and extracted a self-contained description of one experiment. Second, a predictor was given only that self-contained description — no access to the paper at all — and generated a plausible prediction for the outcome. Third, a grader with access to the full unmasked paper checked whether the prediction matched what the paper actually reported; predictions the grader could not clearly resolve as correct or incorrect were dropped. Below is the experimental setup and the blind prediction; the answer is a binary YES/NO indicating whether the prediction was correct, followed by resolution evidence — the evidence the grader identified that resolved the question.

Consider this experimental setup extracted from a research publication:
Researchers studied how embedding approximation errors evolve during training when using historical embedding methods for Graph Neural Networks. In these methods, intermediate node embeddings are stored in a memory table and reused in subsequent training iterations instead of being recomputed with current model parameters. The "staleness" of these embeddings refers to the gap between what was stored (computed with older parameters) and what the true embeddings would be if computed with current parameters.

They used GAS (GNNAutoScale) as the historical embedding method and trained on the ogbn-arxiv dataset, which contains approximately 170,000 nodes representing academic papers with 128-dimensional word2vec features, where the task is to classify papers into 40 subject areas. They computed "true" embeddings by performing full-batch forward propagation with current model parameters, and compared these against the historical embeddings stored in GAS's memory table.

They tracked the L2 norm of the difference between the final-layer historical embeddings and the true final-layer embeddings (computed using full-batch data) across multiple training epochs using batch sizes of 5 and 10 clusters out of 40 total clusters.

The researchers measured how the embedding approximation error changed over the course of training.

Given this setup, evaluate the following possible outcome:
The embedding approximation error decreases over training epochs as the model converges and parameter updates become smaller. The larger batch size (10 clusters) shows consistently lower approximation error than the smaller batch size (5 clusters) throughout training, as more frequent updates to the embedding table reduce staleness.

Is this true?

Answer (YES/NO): NO